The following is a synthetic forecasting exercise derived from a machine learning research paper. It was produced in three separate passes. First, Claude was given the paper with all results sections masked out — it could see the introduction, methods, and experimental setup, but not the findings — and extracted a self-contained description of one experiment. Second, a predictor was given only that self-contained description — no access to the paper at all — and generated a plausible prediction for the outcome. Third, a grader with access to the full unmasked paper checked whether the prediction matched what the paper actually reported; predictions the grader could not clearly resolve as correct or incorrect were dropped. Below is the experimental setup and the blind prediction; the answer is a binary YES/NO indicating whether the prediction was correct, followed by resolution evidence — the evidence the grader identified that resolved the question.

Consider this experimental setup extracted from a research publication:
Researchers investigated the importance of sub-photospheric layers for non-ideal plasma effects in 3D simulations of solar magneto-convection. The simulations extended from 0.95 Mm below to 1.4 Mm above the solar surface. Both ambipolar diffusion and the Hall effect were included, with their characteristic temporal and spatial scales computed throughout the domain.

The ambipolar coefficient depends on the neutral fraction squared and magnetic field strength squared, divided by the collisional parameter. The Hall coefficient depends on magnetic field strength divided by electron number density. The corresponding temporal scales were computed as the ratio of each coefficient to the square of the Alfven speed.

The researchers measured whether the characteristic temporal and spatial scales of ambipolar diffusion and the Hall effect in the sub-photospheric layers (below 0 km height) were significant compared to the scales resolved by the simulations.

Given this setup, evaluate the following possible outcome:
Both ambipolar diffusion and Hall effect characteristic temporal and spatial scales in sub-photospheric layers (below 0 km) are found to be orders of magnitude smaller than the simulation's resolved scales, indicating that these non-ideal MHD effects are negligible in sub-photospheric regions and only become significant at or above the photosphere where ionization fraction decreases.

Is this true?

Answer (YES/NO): YES